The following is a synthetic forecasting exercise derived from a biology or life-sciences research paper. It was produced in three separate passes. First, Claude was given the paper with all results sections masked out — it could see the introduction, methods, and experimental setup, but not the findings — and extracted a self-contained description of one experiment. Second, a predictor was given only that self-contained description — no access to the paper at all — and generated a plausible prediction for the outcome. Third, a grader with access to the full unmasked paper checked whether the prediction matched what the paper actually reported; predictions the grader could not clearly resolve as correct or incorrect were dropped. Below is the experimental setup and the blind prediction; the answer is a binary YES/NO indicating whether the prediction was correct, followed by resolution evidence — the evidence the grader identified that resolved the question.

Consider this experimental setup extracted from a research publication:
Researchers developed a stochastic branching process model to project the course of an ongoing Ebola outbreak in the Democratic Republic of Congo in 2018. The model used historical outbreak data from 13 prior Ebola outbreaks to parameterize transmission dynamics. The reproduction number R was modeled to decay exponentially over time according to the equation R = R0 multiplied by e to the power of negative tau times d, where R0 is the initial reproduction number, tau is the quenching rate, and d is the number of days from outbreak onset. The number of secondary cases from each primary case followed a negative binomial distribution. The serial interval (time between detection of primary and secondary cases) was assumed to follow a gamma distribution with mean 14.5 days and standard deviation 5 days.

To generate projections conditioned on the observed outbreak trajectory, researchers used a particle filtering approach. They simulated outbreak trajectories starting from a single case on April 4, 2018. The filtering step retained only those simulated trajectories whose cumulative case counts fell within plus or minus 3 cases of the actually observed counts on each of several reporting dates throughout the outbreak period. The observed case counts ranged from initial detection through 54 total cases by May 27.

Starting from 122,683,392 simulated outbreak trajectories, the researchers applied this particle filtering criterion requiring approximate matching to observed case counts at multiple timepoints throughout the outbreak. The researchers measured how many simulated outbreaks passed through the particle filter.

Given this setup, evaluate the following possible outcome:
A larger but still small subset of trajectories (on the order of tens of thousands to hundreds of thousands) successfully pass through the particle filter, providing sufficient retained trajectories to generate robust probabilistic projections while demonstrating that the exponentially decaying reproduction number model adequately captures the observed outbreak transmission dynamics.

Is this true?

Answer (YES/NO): NO